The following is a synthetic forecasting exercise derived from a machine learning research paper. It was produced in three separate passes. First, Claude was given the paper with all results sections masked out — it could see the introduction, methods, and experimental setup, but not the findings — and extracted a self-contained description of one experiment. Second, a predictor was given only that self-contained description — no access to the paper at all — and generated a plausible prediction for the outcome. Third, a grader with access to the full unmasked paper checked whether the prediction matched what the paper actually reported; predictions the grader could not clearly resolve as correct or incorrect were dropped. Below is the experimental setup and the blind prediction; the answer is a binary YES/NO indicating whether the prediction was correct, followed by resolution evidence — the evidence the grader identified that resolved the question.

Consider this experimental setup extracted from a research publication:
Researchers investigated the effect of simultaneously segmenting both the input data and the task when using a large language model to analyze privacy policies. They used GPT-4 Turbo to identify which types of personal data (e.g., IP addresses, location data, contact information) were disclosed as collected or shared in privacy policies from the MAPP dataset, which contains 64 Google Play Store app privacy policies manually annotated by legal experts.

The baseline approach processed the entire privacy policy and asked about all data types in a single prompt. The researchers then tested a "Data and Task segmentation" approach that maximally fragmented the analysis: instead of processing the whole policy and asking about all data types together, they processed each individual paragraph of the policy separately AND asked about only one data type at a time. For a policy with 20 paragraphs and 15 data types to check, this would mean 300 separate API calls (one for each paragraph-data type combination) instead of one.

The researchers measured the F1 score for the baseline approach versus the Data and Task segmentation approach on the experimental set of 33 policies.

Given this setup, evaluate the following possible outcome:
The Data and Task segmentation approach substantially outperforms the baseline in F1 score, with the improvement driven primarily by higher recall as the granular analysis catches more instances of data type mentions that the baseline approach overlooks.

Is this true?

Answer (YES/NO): NO